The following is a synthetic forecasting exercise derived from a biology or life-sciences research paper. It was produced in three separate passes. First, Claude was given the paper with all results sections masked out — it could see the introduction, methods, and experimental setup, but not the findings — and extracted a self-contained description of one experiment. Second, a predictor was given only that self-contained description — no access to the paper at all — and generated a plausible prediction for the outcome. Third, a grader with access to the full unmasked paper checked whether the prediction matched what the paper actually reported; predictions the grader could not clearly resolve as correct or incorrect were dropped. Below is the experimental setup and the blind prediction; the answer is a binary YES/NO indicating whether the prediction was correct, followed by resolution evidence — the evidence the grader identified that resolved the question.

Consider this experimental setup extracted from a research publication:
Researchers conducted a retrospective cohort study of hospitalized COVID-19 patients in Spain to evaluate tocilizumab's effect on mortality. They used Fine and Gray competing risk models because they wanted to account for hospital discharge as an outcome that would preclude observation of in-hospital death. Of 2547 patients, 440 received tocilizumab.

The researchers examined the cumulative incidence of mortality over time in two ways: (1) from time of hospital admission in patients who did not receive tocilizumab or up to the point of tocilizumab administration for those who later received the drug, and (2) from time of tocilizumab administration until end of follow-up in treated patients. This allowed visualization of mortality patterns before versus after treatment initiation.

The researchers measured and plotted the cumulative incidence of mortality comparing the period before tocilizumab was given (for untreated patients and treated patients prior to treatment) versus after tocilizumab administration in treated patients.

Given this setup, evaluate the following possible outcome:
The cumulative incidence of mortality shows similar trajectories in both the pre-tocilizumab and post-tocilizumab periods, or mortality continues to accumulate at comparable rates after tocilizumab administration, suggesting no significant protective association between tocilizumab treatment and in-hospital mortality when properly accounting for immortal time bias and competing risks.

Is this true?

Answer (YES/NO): NO